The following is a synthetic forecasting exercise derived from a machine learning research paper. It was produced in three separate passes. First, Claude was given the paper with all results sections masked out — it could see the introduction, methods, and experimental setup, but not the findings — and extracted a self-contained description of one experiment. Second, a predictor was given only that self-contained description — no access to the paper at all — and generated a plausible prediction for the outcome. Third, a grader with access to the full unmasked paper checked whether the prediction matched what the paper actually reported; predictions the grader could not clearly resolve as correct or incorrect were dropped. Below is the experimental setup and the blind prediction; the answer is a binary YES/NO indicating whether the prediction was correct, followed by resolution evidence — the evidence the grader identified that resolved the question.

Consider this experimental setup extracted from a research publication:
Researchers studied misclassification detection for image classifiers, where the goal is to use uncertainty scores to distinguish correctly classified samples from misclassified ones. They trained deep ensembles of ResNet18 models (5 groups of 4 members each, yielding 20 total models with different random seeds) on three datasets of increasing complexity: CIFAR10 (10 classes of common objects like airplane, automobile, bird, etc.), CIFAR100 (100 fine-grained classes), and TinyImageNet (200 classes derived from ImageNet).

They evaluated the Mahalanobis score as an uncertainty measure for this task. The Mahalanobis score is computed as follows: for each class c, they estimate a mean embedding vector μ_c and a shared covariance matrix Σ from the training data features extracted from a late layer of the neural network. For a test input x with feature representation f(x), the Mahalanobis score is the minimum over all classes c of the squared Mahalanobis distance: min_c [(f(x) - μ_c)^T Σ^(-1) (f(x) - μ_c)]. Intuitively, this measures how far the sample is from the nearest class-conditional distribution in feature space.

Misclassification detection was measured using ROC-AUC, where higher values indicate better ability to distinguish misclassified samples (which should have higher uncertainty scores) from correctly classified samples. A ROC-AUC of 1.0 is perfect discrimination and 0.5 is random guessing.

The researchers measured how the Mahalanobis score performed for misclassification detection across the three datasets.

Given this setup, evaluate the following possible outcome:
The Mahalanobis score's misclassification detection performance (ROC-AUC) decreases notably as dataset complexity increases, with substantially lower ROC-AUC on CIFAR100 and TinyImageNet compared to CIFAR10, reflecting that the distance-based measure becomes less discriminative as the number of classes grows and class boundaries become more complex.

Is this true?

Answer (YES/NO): YES